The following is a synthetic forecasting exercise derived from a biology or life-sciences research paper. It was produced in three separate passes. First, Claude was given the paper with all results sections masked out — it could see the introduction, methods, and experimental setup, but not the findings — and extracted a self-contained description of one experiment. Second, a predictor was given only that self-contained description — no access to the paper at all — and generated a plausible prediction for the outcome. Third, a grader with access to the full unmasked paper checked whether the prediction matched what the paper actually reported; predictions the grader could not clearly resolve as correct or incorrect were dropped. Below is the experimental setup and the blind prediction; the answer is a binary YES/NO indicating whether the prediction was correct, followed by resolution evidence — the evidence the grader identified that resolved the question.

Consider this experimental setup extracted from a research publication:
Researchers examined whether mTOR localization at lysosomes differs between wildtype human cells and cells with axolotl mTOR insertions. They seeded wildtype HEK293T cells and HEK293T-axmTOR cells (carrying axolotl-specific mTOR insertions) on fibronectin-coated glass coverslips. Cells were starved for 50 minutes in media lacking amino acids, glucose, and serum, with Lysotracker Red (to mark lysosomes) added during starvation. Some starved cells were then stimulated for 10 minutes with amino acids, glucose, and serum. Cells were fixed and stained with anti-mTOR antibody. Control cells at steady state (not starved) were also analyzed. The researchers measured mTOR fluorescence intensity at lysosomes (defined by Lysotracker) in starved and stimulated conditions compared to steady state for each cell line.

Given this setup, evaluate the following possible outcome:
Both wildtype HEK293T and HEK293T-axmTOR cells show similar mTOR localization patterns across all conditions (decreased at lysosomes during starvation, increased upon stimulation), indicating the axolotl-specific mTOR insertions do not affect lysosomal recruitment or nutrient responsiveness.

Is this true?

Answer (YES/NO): NO